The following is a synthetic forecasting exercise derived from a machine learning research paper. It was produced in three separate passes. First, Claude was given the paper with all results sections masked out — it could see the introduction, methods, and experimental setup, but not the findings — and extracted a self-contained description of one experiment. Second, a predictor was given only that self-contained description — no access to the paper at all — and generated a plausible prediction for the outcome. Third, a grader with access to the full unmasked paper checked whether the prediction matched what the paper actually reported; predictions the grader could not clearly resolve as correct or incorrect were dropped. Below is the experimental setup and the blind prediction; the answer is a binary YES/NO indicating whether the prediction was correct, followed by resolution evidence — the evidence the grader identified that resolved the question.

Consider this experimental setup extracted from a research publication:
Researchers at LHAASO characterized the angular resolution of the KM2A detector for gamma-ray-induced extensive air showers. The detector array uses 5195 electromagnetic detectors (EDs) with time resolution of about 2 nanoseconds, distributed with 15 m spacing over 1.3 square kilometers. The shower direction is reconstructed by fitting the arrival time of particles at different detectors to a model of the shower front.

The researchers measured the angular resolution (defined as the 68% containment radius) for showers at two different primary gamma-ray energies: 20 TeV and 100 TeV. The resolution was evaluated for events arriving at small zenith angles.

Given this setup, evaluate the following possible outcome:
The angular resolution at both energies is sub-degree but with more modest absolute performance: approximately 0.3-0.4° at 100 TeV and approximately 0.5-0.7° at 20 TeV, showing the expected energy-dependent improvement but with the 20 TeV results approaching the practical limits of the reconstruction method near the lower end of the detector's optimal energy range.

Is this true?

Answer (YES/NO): NO